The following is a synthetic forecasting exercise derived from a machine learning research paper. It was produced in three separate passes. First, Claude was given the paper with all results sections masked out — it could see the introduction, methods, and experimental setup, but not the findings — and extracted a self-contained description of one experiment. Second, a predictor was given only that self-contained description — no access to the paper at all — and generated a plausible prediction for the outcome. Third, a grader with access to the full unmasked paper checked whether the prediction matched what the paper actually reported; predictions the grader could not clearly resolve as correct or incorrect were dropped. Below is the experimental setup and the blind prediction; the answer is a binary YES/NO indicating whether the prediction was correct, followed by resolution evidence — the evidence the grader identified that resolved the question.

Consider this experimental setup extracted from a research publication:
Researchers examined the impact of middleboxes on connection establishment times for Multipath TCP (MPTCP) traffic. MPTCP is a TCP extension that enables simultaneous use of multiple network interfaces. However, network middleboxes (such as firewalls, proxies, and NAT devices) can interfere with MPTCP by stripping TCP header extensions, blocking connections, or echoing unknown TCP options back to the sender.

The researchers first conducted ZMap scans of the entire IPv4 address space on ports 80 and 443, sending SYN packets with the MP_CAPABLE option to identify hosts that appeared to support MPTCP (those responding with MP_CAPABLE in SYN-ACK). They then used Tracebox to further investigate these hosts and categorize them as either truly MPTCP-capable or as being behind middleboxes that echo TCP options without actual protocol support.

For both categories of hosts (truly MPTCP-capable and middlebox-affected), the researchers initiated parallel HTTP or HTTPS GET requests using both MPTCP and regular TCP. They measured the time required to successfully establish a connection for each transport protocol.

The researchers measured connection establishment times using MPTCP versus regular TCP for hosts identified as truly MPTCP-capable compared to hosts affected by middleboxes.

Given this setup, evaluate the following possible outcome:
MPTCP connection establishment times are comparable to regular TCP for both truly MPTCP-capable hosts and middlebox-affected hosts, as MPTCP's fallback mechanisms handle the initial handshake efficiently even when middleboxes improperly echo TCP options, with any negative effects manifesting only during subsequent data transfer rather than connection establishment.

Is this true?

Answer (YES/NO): NO